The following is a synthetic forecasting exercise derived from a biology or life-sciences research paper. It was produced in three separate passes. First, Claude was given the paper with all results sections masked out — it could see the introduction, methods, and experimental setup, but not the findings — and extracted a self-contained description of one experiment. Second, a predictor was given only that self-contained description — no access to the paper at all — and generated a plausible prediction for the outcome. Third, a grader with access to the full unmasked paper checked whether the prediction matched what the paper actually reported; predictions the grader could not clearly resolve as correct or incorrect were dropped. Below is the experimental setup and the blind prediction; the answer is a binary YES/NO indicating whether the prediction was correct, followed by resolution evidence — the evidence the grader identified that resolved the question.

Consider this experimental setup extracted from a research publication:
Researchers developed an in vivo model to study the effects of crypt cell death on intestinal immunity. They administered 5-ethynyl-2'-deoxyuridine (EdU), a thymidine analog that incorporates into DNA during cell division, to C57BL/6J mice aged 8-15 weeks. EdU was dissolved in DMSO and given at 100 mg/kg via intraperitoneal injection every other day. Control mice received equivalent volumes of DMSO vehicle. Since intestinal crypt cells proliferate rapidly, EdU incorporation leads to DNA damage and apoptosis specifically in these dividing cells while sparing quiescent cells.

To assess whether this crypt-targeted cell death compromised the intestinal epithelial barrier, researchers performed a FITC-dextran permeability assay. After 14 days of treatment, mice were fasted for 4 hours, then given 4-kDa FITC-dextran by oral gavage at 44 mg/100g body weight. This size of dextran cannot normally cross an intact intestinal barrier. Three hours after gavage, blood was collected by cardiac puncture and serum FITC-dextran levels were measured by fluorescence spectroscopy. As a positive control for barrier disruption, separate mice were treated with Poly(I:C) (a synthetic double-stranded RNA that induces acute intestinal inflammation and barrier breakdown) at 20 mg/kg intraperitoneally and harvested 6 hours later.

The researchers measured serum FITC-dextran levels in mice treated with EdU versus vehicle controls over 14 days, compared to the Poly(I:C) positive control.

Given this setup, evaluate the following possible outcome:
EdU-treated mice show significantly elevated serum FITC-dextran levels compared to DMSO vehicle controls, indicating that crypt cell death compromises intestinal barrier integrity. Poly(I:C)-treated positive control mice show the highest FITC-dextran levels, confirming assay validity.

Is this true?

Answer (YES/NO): NO